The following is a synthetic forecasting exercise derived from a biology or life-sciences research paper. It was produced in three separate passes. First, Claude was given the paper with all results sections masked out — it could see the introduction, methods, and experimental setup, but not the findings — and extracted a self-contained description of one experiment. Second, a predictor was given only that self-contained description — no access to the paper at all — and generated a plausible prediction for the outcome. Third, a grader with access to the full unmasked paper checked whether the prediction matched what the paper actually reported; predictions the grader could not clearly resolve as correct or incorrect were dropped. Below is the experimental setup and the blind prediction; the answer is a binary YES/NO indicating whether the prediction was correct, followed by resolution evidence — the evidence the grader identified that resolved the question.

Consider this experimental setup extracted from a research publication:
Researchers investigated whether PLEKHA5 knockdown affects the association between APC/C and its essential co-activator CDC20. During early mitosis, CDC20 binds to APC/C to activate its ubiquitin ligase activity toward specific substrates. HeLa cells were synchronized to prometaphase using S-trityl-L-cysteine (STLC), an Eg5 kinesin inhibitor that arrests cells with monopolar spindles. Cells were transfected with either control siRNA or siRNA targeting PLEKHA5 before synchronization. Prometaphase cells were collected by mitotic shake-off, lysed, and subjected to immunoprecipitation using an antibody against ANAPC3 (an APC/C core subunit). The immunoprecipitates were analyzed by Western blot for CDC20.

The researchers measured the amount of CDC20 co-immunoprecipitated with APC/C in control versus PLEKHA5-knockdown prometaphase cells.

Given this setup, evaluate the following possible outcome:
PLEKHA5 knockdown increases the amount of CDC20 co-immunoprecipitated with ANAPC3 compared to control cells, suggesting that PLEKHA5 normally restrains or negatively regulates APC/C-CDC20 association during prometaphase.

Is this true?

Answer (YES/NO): NO